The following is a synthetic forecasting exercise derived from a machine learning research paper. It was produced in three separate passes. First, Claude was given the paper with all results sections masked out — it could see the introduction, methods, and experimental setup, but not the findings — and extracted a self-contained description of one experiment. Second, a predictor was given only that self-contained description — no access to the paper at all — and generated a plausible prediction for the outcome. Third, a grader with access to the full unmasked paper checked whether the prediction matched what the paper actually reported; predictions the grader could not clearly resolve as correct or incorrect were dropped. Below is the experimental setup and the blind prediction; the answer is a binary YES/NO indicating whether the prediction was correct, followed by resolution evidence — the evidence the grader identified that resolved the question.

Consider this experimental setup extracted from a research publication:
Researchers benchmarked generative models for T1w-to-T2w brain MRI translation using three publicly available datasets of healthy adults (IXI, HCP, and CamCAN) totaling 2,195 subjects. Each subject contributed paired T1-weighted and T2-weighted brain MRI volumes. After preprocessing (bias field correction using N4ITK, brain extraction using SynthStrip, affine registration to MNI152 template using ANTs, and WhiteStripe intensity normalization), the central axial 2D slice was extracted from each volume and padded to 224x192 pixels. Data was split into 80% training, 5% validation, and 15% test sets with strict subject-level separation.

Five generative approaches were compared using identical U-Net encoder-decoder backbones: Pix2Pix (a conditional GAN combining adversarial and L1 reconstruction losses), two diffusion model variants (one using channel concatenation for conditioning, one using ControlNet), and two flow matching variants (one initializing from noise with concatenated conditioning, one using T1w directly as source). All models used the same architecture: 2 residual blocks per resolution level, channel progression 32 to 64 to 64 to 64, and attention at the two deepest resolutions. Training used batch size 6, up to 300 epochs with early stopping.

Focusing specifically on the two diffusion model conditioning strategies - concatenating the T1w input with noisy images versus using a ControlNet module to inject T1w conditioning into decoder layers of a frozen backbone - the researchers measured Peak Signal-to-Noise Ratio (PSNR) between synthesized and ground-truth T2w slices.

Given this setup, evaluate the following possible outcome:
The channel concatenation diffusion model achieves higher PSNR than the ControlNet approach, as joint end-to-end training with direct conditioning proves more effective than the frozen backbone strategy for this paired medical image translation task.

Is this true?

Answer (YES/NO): YES